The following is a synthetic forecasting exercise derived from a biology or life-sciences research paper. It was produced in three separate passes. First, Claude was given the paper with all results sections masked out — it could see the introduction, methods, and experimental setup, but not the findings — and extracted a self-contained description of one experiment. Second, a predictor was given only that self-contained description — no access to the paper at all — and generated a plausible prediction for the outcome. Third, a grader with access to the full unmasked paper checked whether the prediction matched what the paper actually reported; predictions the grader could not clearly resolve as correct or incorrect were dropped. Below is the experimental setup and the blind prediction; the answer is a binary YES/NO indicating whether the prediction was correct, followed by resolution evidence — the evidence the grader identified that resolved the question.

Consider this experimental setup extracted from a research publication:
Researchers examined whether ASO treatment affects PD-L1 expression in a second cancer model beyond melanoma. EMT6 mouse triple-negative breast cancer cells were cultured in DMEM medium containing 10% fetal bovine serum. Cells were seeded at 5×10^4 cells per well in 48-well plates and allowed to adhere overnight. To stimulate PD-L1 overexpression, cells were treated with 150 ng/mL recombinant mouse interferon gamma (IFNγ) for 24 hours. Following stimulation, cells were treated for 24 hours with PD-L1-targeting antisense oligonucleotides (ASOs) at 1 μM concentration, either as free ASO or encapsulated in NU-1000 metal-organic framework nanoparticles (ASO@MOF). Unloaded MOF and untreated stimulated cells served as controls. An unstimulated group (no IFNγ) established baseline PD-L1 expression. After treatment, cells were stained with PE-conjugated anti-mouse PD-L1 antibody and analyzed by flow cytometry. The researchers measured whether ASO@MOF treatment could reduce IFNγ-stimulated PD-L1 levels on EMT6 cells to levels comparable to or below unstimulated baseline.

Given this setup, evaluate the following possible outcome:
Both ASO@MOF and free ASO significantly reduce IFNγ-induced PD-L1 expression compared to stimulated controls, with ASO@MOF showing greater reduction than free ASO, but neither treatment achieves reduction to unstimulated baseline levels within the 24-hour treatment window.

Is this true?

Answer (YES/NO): NO